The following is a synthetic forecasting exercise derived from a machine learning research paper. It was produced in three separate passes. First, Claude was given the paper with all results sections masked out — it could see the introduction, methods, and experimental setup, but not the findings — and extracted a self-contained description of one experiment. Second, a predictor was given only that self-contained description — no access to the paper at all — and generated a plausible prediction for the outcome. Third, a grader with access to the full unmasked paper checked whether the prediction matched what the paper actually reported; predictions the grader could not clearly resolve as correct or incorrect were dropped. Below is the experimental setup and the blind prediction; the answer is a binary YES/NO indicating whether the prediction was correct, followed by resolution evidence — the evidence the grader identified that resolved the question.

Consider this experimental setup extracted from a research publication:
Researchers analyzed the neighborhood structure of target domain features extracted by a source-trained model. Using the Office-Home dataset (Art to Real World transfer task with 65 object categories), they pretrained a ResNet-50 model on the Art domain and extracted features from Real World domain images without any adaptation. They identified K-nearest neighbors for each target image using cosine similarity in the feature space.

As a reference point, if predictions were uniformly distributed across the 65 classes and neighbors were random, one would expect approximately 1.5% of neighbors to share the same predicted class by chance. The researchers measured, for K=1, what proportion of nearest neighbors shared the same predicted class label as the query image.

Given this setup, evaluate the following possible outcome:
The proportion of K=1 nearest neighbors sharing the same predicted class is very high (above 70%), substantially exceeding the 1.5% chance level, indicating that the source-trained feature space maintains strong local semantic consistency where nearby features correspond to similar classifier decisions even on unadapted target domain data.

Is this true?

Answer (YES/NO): YES